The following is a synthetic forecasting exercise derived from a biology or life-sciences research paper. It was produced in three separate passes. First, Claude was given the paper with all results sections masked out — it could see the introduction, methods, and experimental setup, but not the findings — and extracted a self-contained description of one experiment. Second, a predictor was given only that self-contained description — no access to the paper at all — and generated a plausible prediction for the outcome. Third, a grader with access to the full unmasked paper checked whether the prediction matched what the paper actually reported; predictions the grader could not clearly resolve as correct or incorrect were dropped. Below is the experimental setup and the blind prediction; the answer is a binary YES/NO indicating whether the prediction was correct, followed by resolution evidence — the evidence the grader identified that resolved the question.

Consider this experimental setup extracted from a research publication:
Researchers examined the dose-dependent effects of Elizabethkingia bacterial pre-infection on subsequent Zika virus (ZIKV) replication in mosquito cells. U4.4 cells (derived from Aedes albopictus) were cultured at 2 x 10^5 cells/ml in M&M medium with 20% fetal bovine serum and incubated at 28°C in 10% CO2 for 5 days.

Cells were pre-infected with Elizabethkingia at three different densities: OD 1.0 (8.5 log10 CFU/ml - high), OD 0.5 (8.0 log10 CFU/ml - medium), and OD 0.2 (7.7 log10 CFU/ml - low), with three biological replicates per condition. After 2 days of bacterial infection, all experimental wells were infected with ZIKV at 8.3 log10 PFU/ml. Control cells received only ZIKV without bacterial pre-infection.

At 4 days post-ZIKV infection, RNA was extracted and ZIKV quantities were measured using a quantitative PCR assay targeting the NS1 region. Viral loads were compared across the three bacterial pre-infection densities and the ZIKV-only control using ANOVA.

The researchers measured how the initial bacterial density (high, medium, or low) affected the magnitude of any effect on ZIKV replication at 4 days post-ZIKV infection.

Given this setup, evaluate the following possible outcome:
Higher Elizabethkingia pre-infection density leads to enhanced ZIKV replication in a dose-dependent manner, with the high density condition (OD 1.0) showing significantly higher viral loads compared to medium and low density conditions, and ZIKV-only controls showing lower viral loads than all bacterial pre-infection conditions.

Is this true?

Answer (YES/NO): NO